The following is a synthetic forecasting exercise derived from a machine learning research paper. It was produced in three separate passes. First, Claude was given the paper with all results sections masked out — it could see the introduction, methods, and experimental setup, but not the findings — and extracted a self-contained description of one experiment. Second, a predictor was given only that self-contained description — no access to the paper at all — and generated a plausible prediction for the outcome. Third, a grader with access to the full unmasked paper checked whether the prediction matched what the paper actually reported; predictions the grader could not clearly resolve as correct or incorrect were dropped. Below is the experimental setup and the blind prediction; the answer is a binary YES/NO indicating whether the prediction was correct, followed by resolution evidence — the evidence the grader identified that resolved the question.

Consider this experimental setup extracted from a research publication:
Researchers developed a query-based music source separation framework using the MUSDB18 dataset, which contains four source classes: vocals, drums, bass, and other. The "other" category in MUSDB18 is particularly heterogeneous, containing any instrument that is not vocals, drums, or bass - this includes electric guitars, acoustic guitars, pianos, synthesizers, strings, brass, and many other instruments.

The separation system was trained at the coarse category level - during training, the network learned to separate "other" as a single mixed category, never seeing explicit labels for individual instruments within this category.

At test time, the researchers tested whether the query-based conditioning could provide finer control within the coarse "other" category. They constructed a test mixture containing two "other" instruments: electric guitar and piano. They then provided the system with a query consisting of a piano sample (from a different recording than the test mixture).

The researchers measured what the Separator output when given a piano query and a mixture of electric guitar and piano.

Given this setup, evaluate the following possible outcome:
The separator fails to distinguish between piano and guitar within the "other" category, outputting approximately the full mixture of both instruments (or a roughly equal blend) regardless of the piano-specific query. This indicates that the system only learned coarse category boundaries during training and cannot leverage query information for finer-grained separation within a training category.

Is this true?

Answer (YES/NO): NO